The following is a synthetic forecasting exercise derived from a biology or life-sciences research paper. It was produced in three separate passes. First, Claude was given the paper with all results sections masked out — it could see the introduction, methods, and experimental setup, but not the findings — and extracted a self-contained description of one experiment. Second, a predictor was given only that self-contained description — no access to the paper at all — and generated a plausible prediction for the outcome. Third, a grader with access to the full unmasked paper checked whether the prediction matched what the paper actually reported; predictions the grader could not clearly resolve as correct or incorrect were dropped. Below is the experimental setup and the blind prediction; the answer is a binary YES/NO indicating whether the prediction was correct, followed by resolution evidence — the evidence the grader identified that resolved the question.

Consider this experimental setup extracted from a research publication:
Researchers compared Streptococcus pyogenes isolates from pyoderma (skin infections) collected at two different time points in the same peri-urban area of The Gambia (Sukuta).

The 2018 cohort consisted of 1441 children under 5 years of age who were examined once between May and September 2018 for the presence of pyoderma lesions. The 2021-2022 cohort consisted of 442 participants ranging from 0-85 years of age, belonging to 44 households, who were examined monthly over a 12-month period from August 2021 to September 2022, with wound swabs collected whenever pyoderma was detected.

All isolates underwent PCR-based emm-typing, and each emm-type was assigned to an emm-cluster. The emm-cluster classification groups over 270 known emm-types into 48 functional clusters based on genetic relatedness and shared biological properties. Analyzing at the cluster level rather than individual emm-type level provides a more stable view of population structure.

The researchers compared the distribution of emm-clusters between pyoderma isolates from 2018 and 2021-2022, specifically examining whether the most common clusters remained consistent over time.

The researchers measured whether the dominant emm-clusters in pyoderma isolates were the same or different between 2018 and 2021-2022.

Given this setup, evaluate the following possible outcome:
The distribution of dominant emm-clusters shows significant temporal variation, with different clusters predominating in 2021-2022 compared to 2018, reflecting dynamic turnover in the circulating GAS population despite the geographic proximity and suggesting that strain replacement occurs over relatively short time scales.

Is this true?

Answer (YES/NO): NO